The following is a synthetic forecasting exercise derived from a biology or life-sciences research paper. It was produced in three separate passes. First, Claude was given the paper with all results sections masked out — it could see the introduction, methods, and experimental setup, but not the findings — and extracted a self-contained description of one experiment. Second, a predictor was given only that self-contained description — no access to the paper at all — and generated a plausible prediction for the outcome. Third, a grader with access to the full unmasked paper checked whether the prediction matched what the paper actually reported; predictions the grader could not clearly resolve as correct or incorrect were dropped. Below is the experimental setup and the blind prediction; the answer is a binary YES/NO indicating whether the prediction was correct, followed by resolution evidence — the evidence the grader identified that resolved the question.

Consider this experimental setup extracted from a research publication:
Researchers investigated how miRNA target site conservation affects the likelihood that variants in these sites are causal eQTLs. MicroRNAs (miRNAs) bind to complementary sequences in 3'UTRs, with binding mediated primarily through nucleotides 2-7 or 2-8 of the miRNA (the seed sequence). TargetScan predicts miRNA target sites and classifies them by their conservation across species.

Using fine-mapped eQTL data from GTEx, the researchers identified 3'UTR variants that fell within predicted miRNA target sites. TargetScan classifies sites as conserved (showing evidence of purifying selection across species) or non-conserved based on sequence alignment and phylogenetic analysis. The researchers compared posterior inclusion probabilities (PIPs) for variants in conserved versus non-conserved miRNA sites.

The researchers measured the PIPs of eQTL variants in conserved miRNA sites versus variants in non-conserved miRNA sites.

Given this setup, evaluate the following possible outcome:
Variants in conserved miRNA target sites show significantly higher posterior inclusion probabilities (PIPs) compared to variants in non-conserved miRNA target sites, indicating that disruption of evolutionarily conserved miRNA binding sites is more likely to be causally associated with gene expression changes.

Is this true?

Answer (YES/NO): YES